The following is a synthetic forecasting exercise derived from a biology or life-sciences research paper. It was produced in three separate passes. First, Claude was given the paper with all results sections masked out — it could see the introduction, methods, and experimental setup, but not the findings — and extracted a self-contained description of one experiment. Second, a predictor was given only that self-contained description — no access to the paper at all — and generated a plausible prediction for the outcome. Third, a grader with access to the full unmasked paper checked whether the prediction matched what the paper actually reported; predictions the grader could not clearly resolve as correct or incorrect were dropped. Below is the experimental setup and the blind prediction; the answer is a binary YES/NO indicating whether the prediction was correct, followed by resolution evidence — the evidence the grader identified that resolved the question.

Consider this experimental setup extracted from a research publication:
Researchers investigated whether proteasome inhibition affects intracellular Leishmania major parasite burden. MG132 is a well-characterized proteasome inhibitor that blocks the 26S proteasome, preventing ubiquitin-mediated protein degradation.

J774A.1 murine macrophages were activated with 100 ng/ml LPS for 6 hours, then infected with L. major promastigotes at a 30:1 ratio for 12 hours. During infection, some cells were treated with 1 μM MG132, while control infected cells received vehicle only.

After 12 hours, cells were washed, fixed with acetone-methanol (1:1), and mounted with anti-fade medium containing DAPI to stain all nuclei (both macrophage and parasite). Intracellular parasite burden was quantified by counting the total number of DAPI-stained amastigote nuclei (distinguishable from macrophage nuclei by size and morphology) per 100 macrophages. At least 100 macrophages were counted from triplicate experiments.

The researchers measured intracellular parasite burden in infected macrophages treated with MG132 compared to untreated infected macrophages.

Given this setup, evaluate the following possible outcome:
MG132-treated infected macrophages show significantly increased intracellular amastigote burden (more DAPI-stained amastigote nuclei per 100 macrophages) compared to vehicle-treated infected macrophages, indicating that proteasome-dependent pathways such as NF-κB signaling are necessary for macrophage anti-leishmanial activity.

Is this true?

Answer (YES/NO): NO